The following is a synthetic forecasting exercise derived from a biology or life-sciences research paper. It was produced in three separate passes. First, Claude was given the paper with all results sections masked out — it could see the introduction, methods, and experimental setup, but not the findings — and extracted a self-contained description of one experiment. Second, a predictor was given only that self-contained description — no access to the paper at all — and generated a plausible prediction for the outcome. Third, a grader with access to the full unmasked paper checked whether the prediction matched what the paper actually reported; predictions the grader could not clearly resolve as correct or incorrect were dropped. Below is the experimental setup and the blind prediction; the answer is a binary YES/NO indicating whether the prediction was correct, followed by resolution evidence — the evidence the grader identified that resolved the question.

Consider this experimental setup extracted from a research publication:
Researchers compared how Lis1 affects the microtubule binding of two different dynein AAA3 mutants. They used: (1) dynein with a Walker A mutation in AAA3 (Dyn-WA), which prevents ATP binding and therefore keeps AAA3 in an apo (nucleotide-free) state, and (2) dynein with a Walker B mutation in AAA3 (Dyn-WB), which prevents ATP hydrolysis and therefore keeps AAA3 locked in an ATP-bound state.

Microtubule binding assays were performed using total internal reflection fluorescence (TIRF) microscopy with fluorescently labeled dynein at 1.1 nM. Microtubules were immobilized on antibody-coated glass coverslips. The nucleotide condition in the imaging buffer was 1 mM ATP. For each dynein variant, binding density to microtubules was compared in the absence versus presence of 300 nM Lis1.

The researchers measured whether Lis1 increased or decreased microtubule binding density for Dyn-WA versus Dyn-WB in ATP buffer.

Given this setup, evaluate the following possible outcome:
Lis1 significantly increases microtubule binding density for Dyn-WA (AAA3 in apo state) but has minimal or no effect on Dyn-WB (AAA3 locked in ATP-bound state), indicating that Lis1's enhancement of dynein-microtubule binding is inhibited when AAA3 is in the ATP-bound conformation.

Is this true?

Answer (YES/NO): NO